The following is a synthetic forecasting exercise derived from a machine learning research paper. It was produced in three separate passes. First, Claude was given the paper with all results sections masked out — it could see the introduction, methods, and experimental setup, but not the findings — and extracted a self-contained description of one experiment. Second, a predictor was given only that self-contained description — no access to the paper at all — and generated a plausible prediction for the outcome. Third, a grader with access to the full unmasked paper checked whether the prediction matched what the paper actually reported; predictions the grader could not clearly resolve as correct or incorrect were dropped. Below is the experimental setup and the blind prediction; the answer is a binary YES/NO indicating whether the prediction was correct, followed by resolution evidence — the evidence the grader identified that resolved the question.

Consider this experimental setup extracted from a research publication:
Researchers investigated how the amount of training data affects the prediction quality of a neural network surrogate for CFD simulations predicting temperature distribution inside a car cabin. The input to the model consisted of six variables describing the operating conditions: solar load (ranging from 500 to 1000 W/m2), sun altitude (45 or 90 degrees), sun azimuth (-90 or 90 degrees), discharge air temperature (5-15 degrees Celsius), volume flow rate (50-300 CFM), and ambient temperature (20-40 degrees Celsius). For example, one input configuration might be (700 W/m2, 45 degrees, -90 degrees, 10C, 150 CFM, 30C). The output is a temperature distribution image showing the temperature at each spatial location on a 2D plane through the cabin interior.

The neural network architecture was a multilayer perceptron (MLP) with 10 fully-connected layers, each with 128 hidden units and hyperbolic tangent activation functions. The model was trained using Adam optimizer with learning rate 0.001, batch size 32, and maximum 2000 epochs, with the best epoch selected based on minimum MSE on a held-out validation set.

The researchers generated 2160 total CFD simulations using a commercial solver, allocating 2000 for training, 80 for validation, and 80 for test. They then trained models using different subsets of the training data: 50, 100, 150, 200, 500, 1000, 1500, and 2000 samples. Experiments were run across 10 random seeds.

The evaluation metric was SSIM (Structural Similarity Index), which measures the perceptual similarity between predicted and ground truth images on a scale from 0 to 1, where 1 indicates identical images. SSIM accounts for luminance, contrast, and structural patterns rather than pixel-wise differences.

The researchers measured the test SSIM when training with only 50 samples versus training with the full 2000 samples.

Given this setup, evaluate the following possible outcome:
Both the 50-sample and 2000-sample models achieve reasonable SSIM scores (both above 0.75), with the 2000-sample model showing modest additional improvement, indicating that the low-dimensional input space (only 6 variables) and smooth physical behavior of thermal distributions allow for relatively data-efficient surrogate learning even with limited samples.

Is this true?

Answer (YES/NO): YES